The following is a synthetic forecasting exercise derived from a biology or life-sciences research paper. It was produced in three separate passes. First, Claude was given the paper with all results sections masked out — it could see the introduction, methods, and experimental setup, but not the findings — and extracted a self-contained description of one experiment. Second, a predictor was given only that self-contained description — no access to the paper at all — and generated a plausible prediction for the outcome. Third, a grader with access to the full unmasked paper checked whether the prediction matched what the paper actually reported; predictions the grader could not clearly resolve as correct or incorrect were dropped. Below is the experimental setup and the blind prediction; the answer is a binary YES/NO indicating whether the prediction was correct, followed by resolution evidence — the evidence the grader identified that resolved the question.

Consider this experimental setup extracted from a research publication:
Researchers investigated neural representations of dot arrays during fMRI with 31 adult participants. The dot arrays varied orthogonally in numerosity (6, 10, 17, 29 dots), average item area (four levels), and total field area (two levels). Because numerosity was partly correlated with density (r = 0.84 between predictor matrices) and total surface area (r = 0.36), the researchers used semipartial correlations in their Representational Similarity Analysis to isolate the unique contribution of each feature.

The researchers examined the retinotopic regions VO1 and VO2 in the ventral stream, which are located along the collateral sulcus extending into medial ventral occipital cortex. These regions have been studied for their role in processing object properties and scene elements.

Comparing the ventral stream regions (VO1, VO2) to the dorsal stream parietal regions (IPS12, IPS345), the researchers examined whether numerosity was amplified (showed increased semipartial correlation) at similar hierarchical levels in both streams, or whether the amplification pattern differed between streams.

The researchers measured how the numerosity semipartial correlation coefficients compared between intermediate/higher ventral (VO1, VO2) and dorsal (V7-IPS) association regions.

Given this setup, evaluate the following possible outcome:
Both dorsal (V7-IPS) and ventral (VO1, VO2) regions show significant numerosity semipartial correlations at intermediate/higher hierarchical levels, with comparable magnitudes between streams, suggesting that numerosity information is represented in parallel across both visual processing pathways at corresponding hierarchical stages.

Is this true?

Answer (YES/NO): YES